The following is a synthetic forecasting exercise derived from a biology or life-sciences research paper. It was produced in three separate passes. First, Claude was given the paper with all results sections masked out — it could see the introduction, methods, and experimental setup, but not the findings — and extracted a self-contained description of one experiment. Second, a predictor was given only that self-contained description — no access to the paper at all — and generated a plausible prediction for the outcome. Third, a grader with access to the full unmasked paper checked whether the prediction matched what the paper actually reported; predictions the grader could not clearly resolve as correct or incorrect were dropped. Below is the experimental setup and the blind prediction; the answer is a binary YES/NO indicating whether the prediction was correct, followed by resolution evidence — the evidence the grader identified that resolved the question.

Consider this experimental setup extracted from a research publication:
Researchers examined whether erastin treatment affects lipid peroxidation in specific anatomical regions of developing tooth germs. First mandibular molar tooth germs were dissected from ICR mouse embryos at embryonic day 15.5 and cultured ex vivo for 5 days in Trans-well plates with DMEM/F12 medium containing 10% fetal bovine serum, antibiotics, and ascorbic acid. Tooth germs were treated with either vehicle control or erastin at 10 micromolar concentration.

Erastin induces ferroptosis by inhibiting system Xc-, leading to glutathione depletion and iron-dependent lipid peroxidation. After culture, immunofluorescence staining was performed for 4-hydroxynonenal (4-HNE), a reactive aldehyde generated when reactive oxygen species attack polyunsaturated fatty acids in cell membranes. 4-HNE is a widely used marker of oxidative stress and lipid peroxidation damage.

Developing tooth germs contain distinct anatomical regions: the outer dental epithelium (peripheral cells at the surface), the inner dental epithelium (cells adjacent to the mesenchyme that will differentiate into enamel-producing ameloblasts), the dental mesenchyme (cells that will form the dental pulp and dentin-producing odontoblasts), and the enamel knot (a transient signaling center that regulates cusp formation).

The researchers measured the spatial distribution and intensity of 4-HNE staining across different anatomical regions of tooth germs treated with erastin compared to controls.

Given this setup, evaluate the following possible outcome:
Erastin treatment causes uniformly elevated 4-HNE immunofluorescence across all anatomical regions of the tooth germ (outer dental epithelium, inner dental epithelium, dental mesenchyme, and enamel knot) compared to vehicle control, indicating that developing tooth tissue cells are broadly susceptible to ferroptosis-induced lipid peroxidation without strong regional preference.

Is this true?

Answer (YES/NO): NO